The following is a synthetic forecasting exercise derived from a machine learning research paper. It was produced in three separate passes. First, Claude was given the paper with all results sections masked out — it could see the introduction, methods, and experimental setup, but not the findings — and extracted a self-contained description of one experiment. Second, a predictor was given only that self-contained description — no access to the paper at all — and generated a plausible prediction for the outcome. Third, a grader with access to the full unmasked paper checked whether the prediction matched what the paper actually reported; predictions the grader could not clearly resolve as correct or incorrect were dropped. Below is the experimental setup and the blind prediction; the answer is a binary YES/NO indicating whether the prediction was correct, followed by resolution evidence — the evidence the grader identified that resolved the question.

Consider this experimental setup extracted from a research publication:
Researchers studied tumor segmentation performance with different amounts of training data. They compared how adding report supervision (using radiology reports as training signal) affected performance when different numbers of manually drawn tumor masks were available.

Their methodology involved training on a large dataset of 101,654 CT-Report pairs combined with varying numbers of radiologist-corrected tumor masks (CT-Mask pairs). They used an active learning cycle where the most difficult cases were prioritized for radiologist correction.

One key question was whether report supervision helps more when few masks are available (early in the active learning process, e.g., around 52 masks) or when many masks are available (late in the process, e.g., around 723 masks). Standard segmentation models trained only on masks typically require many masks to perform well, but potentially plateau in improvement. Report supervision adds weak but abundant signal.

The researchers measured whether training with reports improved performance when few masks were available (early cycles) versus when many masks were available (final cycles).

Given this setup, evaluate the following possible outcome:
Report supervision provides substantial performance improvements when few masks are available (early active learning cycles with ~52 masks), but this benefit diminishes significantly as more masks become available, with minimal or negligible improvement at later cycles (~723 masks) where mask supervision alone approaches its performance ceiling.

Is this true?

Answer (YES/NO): NO